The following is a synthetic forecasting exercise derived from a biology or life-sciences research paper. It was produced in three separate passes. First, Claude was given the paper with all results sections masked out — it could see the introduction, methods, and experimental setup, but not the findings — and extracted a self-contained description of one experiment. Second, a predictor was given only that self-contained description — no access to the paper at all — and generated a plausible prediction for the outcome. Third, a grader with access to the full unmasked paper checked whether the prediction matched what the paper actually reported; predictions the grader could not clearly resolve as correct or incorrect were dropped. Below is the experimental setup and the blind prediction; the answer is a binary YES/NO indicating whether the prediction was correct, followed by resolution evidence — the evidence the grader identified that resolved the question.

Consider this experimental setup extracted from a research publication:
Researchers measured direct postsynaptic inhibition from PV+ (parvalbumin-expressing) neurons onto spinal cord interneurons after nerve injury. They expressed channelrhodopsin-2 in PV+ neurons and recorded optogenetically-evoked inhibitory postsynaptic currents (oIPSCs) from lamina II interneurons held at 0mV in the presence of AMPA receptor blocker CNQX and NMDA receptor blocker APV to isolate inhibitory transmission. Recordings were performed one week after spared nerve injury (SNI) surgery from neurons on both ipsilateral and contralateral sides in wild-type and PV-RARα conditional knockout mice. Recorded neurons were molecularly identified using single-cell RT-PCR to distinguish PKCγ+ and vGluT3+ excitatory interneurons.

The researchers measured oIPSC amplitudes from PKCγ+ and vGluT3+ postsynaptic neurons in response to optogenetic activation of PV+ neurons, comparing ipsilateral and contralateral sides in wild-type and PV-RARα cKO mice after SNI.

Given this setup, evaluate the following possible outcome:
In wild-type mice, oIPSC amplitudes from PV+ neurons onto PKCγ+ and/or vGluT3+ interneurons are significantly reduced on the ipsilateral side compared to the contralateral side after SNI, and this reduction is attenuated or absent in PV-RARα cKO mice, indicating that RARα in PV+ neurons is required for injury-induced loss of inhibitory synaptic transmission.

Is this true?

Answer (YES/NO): YES